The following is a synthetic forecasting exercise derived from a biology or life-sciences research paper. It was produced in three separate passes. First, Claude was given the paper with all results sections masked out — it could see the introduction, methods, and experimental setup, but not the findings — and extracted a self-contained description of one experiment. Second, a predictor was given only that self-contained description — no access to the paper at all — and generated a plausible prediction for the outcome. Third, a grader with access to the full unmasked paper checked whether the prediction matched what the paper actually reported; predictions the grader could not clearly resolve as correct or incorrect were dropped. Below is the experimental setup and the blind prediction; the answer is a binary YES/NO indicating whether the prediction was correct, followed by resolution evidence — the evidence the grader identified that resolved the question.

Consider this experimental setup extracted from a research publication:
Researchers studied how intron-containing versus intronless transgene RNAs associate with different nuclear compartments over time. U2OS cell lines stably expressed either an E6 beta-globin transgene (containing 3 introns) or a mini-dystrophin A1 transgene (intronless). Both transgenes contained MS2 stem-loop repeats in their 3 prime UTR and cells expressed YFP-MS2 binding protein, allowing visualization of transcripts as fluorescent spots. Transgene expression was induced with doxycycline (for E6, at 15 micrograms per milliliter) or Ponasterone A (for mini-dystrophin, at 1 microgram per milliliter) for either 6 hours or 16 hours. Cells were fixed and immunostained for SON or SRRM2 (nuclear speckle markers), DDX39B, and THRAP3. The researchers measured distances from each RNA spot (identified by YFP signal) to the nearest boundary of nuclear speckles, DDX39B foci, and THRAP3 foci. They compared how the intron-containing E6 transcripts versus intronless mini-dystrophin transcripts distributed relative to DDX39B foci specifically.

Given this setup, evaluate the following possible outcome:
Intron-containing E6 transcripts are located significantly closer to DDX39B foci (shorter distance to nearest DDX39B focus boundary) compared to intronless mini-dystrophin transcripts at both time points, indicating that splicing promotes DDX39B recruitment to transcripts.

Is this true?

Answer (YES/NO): NO